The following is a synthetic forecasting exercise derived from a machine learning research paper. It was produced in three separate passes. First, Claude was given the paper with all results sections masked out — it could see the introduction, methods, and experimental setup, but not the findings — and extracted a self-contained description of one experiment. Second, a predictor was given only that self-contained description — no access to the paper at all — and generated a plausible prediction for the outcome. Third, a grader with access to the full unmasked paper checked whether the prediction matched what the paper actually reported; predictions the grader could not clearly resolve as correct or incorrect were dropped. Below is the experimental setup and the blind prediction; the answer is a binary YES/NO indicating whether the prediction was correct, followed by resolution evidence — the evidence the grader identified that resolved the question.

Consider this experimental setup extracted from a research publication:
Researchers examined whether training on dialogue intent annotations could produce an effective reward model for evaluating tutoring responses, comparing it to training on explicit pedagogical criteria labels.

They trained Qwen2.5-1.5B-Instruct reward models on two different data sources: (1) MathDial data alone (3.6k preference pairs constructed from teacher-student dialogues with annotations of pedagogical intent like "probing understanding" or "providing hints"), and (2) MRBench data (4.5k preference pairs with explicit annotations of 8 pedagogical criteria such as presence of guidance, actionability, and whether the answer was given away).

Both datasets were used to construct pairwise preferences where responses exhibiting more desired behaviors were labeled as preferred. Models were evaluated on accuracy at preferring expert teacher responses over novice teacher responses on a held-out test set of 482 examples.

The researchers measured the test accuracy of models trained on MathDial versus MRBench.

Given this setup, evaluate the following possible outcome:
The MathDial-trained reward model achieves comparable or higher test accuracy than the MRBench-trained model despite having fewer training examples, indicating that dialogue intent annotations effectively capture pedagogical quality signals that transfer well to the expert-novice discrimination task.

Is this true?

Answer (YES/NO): NO